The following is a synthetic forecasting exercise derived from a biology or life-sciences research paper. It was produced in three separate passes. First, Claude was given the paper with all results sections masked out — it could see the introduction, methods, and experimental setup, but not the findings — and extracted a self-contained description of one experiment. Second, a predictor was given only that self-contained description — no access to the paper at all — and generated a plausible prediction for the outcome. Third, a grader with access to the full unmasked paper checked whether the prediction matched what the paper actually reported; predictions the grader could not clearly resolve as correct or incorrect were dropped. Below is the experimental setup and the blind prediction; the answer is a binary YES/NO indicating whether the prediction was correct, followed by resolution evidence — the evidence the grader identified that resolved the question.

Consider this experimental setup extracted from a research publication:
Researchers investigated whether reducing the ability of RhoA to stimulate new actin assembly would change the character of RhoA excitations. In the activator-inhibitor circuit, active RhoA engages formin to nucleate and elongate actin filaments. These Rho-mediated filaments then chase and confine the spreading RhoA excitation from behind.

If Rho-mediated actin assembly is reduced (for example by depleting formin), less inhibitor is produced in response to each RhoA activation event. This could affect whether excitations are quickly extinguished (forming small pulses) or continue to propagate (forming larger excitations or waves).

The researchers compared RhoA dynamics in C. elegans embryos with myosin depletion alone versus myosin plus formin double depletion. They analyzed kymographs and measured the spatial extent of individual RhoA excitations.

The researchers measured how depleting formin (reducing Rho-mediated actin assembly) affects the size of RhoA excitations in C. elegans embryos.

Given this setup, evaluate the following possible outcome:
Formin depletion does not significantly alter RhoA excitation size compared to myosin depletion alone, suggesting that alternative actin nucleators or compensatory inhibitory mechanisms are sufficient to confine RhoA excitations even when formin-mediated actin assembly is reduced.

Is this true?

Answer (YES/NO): NO